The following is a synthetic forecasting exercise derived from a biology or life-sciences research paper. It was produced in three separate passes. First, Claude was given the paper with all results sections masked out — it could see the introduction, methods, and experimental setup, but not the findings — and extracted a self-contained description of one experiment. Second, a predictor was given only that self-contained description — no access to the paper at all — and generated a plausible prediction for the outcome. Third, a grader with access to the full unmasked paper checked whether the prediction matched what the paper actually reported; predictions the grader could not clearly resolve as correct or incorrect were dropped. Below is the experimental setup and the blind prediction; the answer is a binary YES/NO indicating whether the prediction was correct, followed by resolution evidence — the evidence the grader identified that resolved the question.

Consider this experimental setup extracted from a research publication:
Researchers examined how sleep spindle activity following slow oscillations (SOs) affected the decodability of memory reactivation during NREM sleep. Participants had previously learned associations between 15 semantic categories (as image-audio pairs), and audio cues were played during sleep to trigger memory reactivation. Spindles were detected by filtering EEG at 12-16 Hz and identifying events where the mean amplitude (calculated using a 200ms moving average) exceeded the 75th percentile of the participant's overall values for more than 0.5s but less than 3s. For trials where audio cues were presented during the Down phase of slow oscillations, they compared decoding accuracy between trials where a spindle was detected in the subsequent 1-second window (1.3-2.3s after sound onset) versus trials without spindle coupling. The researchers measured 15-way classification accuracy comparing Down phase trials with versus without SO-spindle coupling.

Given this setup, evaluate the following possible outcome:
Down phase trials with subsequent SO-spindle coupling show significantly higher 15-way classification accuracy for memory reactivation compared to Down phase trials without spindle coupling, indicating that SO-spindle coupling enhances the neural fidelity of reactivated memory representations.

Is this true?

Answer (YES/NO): NO